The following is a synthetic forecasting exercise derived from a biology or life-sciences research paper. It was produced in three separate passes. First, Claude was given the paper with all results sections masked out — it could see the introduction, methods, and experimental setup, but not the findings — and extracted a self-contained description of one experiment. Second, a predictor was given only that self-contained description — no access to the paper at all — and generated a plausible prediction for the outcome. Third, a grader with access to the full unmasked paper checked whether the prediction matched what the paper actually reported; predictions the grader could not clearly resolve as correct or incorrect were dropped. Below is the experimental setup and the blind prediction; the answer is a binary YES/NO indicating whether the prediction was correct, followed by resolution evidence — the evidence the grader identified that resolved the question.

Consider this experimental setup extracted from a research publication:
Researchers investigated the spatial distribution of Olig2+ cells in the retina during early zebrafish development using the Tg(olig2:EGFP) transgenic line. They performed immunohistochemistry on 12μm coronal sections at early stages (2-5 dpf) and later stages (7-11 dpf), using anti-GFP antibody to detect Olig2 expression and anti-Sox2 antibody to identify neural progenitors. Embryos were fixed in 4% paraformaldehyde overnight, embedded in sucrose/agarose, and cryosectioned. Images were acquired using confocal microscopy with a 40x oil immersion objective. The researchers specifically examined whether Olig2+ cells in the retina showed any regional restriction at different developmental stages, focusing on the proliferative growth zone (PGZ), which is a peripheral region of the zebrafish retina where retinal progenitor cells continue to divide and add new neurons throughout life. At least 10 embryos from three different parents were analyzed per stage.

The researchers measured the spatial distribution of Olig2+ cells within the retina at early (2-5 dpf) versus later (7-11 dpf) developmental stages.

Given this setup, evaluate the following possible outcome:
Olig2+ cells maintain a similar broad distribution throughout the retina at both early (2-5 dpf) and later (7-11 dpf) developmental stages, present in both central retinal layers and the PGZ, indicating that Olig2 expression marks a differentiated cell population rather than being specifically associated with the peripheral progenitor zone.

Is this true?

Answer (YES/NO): NO